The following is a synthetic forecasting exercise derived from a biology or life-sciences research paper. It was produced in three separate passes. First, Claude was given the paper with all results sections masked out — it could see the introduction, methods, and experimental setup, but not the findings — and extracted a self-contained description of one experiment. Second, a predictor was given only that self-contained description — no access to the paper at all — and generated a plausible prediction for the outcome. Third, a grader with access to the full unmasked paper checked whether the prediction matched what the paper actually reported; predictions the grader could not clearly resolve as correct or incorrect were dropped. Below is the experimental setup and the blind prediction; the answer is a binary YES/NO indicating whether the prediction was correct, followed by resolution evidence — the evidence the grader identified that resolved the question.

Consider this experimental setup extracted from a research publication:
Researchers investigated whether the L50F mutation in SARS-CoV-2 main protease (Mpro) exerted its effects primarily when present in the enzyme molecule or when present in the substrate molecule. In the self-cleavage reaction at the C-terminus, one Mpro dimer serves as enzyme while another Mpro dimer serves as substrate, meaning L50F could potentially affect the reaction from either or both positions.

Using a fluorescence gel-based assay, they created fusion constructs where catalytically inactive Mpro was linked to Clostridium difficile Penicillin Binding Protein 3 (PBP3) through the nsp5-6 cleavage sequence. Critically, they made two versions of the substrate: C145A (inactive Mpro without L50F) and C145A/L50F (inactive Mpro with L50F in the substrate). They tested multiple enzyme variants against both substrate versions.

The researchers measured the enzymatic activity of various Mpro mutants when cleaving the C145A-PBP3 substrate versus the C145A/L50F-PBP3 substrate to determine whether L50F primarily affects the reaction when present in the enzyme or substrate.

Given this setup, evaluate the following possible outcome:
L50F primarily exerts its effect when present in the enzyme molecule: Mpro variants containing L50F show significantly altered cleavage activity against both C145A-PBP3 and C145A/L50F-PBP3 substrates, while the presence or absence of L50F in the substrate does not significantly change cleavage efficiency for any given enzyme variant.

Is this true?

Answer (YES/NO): YES